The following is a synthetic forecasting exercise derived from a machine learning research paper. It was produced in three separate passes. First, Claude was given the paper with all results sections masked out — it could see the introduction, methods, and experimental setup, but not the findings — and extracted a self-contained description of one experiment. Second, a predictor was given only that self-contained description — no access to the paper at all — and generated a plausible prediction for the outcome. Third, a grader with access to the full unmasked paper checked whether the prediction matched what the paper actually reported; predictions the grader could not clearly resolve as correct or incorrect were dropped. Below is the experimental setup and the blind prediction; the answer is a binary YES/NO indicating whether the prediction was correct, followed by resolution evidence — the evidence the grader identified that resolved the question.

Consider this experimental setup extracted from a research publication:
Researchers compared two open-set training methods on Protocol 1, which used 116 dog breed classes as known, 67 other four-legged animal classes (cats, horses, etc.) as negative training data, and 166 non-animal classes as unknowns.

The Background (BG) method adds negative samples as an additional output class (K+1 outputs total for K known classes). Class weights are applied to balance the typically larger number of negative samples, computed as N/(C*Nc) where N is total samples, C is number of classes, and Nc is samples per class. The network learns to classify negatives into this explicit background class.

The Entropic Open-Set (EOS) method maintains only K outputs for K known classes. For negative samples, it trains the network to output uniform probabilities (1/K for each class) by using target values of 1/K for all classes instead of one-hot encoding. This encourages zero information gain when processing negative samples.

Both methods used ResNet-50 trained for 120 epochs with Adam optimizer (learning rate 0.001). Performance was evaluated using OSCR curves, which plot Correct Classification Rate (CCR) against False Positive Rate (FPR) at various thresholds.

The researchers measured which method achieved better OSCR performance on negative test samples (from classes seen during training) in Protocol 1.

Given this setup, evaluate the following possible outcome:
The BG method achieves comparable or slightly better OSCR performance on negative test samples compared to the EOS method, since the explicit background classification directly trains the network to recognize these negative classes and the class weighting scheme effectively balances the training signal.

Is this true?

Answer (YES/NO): NO